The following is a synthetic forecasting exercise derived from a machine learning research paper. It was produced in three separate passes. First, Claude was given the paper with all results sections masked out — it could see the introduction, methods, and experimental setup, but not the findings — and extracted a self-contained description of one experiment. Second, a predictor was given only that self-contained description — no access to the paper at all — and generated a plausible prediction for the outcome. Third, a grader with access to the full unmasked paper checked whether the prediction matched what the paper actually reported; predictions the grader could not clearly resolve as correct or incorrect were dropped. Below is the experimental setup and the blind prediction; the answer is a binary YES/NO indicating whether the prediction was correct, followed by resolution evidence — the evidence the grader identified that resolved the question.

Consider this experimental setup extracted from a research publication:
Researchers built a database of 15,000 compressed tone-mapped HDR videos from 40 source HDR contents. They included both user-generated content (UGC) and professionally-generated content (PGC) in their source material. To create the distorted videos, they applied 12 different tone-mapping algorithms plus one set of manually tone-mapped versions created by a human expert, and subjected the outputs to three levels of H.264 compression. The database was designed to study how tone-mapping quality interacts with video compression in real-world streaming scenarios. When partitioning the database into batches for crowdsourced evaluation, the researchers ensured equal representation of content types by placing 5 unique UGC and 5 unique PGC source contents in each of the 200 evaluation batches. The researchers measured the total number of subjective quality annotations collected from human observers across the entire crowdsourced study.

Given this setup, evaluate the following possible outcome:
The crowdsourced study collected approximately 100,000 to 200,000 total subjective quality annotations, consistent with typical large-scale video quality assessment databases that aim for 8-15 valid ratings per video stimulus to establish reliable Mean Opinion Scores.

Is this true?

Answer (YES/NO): NO